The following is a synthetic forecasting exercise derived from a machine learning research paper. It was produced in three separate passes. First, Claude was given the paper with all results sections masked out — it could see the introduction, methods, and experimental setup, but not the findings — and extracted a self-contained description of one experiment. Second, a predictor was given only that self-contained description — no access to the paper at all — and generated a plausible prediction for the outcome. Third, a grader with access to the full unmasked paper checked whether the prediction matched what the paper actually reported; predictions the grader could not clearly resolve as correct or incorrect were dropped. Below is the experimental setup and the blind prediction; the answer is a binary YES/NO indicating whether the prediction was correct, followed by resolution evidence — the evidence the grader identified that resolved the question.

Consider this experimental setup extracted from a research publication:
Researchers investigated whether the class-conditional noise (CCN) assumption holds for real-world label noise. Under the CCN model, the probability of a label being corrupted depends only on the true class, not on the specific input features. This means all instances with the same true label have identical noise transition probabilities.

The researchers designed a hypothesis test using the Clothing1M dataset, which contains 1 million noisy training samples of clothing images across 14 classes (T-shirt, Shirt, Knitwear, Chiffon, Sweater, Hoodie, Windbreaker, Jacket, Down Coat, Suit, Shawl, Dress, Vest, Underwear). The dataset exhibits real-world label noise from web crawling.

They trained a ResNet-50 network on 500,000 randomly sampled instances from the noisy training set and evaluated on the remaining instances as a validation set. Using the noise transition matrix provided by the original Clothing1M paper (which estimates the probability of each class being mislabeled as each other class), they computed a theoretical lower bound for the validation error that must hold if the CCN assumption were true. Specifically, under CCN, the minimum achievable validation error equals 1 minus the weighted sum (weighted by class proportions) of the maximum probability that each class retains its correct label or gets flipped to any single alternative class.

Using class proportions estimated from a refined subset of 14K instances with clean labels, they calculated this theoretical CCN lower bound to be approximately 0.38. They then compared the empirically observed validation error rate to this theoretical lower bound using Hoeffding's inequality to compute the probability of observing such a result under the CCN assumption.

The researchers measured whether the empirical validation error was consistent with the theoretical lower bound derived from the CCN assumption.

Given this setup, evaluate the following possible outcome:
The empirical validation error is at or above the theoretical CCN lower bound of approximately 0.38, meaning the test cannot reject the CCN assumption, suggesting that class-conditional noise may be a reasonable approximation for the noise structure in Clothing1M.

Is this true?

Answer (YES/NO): NO